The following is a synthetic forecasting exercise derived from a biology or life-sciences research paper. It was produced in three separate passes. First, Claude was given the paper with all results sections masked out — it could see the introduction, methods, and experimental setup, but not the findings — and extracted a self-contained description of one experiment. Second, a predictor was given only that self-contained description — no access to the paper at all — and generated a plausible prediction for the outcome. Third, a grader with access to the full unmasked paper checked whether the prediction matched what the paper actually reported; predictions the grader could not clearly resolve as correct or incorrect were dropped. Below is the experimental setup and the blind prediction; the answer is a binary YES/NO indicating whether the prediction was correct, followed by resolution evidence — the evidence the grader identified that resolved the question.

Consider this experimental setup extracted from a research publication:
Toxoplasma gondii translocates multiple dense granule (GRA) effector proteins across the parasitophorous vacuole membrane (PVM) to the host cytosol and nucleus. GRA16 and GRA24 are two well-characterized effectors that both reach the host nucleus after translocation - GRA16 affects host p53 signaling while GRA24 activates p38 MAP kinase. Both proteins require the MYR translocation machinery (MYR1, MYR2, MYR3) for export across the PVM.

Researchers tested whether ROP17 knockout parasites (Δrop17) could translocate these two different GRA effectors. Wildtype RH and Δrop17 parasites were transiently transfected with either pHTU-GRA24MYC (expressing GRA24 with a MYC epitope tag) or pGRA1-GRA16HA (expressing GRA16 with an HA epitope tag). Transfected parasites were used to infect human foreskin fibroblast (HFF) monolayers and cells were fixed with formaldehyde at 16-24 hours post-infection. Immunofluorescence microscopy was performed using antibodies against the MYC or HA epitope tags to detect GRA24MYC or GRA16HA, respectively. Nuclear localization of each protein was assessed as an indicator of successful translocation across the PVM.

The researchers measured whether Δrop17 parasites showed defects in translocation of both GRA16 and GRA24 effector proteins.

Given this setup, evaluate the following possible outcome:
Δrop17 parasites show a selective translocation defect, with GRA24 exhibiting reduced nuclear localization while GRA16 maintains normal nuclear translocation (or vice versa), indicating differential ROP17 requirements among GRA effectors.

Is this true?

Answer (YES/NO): NO